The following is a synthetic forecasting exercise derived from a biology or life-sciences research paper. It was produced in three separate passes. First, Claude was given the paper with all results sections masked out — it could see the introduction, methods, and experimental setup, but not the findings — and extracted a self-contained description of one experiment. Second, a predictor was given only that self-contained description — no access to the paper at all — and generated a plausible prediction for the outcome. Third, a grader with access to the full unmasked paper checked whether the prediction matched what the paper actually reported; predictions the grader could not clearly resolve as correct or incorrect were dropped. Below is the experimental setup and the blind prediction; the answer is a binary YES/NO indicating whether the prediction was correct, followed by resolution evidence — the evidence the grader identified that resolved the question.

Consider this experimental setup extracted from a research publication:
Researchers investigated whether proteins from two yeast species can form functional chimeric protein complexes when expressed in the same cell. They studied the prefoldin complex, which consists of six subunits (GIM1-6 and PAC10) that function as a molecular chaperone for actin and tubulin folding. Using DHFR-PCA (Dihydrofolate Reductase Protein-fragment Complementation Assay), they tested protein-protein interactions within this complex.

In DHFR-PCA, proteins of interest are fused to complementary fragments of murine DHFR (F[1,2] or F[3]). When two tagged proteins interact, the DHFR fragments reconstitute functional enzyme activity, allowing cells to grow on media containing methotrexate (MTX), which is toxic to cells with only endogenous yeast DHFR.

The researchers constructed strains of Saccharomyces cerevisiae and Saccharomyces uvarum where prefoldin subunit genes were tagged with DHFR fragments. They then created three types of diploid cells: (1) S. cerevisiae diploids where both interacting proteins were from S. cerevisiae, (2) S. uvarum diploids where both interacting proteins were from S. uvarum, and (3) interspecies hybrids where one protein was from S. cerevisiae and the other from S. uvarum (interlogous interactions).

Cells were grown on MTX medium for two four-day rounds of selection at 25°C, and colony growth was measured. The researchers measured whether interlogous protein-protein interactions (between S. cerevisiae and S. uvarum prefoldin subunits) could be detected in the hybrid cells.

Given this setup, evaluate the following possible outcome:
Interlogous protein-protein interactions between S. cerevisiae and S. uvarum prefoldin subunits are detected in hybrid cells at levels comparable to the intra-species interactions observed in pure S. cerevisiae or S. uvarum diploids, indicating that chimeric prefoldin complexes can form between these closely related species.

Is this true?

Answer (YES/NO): YES